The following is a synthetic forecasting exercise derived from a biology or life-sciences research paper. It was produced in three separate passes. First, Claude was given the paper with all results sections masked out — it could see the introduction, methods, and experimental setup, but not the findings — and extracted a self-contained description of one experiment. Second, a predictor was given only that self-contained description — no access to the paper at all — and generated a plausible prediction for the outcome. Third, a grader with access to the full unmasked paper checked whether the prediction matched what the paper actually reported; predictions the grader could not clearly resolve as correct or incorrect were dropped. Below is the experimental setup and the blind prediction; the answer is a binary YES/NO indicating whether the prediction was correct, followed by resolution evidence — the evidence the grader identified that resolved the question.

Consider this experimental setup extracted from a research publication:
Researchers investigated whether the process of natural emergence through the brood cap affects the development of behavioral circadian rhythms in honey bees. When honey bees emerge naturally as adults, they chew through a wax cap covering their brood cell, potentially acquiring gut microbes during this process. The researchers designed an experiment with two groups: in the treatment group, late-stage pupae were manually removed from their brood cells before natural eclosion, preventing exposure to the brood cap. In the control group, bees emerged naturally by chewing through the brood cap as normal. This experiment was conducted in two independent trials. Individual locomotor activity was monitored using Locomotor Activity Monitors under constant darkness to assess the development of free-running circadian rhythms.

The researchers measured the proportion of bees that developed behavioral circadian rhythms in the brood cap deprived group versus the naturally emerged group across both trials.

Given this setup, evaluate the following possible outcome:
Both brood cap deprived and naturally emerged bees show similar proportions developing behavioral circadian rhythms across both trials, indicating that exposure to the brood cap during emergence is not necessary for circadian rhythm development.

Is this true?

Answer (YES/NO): NO